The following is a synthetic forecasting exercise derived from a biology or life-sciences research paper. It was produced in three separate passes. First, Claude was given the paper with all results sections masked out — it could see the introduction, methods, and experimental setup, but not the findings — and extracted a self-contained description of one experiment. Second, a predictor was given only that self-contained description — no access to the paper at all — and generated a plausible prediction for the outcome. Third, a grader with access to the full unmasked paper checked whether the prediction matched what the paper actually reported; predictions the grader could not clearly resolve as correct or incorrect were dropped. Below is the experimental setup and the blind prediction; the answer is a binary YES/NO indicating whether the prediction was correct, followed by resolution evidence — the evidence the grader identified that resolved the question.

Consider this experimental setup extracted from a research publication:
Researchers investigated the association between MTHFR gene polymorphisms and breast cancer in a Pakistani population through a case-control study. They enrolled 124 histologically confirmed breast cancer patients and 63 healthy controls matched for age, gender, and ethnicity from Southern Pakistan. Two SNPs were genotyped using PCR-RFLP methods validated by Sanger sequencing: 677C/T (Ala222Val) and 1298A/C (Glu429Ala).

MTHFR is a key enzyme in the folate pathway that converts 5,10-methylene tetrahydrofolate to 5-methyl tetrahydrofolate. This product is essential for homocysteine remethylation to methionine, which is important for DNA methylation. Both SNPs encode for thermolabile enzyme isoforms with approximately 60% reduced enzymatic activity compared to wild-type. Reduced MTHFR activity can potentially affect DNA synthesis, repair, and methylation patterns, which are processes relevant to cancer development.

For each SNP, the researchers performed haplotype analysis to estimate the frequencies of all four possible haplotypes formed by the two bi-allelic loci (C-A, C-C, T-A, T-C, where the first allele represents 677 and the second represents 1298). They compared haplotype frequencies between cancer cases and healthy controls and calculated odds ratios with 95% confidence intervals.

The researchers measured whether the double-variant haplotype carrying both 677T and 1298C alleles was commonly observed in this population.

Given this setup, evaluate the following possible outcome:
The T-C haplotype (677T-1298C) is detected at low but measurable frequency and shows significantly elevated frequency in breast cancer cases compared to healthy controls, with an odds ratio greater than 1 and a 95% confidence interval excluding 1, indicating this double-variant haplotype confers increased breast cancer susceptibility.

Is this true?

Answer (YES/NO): NO